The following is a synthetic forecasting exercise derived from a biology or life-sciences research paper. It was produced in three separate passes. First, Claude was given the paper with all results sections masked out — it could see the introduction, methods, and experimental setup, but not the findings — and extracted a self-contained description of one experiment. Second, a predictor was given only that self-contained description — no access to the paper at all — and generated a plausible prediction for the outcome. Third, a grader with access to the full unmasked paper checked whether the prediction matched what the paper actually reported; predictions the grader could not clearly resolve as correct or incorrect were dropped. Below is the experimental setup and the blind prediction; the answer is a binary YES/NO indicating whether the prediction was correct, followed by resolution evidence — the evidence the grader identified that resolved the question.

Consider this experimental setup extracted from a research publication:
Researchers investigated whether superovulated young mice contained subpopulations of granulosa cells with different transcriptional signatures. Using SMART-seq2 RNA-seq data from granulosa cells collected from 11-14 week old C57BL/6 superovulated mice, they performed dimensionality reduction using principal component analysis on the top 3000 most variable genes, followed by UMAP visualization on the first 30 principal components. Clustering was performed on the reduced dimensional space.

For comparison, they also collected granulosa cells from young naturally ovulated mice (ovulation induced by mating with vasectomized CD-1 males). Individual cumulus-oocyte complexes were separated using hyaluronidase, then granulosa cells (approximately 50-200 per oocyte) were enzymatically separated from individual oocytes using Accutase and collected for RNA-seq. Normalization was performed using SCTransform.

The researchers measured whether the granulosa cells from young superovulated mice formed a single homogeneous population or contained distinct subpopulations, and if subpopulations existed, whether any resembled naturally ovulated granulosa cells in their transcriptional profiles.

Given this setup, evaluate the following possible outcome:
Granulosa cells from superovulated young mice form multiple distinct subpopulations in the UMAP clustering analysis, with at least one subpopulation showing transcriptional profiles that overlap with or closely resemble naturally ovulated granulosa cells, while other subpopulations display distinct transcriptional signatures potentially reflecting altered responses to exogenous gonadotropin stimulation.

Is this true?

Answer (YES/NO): YES